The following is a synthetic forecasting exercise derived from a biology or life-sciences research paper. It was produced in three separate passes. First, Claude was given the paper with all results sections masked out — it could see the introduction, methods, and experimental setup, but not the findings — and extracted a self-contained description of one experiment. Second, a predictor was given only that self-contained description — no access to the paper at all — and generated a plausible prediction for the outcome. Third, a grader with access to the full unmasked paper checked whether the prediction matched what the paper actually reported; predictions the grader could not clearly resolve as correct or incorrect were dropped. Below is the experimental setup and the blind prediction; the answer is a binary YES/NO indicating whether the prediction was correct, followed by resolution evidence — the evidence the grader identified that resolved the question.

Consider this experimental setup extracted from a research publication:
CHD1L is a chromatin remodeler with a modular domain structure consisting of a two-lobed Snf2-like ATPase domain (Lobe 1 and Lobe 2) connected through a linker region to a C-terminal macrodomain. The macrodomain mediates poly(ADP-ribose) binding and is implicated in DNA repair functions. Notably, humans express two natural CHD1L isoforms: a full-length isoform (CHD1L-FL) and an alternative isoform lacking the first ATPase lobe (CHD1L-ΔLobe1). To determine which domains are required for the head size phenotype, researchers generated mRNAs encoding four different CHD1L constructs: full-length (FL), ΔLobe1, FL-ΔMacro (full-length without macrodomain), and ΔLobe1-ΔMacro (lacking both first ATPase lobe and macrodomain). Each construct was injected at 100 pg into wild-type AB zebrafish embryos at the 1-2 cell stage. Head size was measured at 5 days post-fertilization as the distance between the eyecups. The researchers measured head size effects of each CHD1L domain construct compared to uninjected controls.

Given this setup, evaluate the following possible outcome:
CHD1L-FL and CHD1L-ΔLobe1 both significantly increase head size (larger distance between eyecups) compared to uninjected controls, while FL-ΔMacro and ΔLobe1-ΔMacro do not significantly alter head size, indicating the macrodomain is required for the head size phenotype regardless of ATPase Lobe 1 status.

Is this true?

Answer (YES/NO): YES